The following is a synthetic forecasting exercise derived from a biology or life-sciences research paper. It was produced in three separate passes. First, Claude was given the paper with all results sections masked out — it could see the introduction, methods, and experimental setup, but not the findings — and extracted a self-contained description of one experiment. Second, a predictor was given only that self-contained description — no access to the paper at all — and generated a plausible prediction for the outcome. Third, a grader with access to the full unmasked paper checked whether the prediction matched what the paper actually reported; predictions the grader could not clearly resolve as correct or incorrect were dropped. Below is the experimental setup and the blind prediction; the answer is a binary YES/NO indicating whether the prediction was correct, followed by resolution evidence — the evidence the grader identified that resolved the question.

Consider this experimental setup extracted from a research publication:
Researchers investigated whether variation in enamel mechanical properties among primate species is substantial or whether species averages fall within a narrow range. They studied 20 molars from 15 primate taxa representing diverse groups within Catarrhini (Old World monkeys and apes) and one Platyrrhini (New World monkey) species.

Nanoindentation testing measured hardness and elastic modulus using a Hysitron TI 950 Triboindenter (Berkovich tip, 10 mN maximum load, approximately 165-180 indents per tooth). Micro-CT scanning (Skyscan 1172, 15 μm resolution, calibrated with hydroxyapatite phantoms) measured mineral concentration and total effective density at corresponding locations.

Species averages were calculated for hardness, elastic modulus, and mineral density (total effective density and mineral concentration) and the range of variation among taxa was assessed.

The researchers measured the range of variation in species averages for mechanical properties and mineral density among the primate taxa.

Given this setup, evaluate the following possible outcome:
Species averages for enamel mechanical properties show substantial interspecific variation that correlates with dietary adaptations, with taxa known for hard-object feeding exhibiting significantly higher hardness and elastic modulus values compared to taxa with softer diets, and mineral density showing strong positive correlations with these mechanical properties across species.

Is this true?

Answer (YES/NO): NO